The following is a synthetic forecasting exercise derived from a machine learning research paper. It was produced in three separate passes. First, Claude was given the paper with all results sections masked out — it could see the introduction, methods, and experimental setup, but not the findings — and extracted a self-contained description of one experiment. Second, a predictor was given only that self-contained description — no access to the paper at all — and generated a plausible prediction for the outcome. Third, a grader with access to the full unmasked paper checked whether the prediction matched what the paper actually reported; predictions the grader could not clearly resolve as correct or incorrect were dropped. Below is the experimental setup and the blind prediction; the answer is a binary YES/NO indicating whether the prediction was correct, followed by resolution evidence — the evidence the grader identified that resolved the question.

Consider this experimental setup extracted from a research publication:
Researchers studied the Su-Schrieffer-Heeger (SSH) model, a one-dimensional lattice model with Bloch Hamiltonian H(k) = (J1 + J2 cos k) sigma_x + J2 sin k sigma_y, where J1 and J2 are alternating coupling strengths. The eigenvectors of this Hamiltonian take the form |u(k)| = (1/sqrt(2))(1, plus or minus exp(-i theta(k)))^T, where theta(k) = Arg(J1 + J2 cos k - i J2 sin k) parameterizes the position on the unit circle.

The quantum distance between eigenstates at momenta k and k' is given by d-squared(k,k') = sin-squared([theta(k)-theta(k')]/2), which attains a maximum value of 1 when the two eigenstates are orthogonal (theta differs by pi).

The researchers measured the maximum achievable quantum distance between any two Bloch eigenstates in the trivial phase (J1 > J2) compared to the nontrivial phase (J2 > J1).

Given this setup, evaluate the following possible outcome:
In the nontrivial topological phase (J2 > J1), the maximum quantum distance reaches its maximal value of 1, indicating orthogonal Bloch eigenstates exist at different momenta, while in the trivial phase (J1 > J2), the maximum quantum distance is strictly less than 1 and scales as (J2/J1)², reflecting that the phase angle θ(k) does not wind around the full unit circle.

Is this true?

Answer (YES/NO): NO